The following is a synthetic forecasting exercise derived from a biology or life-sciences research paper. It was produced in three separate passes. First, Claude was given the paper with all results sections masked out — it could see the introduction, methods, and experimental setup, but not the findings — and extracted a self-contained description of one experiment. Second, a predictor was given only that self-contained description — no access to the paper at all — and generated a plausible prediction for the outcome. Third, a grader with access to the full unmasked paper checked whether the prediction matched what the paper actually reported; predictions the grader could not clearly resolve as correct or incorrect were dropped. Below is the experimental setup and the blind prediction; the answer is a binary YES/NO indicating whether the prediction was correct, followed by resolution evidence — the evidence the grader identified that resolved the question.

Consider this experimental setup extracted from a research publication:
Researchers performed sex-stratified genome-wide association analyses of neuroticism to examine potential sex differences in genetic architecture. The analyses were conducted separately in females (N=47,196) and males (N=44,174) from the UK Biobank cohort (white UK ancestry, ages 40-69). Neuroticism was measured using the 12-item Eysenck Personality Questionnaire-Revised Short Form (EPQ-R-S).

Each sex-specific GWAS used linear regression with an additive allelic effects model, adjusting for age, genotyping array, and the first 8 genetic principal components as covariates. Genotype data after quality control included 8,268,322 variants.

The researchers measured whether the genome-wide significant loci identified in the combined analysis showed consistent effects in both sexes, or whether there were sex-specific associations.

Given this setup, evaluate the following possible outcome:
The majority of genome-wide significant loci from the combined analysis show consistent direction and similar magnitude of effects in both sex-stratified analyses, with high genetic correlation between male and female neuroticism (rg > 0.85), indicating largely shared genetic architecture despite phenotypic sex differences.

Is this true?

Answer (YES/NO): YES